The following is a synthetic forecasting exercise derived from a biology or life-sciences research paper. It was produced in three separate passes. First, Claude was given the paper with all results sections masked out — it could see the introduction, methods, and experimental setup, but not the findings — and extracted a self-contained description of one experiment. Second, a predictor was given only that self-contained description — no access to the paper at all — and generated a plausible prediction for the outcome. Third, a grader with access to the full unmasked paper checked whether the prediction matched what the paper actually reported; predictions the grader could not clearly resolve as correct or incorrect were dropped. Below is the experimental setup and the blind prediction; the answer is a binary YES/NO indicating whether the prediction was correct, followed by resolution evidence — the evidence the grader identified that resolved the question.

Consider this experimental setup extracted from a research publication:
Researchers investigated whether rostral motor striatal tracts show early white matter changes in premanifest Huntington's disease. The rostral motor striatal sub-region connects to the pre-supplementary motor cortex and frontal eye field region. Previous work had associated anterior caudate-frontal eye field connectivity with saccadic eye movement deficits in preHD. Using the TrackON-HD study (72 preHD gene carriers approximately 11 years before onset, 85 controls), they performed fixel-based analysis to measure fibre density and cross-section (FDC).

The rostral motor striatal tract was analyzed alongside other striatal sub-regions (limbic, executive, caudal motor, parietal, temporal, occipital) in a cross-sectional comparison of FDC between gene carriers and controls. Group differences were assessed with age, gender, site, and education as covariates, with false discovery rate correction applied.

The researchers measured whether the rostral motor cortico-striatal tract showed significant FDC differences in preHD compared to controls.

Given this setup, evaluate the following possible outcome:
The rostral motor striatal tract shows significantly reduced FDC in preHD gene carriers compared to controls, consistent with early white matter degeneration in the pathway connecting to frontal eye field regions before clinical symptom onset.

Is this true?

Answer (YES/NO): NO